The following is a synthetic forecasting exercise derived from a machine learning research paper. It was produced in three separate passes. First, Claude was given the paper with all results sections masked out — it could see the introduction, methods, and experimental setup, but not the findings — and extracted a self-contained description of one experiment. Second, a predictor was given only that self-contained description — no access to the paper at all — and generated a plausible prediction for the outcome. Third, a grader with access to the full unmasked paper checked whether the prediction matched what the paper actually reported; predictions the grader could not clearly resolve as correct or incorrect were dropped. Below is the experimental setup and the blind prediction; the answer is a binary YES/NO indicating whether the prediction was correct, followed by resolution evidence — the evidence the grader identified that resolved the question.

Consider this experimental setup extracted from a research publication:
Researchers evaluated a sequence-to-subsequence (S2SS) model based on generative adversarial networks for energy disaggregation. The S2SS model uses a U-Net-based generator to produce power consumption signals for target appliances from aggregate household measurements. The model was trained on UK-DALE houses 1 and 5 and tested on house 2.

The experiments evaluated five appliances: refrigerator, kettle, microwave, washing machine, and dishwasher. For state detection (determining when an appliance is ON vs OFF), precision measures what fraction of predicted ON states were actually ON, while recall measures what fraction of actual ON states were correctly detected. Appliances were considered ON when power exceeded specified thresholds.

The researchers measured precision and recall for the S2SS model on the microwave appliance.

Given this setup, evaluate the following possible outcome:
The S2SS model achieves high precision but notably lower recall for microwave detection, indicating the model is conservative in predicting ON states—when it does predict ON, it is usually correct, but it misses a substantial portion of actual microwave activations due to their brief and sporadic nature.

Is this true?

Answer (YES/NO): YES